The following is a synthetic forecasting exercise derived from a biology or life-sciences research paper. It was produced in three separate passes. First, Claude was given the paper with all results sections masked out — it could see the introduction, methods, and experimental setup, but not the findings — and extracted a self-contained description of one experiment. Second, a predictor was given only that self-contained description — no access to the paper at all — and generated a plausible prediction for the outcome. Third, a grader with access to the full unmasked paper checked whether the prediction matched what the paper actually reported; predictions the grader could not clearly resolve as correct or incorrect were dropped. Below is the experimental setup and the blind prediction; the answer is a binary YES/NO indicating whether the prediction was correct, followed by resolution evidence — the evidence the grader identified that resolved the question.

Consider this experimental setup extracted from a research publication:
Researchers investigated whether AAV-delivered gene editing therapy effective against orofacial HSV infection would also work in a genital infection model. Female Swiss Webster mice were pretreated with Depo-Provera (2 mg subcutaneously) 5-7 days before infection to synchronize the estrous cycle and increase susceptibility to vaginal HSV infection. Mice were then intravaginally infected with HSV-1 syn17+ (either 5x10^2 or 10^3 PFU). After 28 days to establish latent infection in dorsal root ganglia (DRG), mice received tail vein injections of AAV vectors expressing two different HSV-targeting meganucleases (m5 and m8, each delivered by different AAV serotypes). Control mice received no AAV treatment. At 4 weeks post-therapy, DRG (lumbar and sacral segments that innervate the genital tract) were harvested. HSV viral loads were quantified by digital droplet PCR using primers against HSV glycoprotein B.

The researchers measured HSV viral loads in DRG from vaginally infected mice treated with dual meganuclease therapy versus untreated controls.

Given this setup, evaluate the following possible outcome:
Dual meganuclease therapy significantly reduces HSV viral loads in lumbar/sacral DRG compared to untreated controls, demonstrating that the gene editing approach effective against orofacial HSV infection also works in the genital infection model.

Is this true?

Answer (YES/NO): YES